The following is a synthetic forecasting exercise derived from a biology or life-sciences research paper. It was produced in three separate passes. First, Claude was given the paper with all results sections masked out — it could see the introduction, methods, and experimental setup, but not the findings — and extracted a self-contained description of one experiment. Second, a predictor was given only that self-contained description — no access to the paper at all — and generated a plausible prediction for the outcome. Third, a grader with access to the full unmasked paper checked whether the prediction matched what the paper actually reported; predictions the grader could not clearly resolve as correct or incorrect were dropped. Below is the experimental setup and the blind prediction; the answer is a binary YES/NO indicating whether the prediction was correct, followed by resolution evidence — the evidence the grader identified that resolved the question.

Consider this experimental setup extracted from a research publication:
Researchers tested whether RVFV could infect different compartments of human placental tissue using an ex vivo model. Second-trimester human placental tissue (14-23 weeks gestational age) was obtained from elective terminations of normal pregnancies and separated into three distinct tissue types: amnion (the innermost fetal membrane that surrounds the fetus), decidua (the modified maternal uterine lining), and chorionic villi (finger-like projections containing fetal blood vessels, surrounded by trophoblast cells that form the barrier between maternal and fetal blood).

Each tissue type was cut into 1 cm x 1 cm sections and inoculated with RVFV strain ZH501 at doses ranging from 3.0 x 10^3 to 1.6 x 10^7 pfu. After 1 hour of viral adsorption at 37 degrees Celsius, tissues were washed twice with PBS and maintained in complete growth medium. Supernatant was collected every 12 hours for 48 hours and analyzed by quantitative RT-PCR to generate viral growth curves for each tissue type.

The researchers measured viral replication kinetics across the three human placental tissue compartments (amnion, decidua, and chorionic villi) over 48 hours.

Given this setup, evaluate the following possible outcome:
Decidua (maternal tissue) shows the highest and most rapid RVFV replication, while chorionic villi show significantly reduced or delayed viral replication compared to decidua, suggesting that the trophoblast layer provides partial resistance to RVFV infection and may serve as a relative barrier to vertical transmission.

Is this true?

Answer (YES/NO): NO